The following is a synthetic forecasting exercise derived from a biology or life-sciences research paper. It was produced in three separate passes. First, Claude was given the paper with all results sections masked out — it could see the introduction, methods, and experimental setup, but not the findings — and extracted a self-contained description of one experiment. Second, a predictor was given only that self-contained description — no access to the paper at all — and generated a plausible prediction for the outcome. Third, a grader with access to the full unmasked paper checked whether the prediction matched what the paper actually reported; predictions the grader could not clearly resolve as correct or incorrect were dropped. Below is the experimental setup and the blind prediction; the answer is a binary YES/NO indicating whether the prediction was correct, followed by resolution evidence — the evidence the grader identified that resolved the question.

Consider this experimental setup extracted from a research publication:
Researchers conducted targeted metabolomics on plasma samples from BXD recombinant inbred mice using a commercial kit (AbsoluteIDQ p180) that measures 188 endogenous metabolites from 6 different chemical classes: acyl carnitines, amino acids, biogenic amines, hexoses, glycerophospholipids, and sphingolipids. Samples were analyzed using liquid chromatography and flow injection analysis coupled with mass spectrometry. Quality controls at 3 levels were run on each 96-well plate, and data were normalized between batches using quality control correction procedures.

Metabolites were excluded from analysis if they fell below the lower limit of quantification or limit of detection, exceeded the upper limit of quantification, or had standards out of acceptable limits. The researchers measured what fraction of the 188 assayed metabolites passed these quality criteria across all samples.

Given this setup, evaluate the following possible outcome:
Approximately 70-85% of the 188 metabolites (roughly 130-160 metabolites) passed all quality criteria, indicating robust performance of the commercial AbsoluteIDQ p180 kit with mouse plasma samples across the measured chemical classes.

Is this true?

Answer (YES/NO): NO